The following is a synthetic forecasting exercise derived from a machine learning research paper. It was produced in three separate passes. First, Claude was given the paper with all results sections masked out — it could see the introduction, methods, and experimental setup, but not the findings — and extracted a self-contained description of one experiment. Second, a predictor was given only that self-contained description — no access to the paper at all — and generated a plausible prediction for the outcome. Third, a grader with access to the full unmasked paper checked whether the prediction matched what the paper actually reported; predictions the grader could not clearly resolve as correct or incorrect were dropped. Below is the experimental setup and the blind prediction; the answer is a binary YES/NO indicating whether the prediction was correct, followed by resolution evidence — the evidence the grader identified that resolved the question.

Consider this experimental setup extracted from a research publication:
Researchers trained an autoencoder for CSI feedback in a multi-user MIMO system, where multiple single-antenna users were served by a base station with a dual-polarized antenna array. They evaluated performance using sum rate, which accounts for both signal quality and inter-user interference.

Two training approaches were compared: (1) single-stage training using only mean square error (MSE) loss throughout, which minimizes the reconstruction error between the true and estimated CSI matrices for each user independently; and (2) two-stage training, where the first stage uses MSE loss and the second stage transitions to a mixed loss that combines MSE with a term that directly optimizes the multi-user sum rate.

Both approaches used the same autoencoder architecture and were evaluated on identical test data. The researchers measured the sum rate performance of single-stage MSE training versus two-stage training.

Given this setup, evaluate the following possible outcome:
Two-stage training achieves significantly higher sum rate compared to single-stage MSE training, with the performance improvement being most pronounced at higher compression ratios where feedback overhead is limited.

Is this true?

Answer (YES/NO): NO